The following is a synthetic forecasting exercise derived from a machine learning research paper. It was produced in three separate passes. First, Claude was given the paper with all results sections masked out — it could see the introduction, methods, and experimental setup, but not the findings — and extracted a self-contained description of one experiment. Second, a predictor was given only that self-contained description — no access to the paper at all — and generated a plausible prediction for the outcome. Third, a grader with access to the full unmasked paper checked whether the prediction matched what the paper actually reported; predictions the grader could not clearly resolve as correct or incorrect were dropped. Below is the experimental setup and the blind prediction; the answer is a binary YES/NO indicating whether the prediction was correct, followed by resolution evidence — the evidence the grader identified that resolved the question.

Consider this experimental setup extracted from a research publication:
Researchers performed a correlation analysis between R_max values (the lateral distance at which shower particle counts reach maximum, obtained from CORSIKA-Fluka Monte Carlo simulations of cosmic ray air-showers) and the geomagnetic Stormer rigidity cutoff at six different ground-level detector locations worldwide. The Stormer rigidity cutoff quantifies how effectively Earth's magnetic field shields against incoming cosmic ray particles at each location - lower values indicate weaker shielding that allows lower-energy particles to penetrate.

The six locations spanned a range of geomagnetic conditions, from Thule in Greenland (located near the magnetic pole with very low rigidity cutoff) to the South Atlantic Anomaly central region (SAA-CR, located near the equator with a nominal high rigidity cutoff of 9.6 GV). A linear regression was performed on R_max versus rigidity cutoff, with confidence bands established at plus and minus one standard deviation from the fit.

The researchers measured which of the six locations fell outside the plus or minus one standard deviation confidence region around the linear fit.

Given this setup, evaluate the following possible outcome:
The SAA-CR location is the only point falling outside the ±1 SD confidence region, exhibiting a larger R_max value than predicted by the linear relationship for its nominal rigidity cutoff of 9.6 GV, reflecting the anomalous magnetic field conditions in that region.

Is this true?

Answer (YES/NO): NO